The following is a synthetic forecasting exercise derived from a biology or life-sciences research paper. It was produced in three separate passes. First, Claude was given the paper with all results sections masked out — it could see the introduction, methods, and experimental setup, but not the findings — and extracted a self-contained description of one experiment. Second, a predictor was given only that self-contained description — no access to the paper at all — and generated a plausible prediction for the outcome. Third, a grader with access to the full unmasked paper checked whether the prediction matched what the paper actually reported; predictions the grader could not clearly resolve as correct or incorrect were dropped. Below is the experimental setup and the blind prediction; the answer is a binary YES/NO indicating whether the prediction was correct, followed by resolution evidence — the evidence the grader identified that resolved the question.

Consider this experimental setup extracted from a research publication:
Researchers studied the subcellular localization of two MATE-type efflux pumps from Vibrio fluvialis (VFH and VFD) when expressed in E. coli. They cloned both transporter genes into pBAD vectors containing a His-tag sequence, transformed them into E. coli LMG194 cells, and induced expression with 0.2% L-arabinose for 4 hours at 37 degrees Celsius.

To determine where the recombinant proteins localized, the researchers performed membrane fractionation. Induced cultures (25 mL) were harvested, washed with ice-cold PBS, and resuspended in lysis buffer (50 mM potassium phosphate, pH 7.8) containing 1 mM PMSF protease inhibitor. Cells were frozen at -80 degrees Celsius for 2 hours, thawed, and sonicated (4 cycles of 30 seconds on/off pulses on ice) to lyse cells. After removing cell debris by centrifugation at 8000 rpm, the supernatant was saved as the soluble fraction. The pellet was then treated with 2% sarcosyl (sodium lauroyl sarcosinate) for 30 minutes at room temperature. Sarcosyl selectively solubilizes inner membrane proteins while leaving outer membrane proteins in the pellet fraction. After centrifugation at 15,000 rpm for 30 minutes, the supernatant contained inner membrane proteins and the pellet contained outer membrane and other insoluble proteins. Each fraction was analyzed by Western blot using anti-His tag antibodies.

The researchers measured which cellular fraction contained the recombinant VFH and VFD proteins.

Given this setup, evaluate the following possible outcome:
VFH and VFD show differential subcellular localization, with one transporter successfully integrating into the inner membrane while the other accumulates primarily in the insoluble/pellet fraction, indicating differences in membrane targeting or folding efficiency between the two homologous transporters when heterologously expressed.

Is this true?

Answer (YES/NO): NO